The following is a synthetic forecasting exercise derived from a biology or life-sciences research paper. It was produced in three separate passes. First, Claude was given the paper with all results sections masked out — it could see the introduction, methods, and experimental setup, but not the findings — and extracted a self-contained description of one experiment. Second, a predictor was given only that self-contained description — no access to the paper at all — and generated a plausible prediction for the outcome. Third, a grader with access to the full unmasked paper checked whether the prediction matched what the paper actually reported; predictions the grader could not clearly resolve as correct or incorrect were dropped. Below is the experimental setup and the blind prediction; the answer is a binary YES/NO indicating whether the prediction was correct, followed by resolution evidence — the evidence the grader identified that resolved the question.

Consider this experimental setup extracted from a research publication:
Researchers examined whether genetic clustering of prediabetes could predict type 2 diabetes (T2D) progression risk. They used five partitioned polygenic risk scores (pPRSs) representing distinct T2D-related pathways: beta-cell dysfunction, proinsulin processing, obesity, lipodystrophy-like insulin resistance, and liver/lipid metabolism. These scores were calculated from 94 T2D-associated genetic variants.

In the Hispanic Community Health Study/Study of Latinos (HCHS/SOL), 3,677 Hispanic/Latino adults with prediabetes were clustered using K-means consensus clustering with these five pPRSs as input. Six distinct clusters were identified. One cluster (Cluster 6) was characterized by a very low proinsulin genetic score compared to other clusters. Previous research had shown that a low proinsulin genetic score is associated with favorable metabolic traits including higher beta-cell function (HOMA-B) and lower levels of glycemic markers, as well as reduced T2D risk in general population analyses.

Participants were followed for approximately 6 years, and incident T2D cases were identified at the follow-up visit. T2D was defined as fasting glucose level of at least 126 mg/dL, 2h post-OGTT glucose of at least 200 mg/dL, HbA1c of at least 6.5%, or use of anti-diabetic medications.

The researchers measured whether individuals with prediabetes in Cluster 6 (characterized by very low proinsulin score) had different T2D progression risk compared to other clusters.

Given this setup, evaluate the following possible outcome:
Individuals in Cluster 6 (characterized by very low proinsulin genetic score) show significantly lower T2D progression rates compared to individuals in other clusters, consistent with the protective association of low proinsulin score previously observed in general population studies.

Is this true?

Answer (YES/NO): NO